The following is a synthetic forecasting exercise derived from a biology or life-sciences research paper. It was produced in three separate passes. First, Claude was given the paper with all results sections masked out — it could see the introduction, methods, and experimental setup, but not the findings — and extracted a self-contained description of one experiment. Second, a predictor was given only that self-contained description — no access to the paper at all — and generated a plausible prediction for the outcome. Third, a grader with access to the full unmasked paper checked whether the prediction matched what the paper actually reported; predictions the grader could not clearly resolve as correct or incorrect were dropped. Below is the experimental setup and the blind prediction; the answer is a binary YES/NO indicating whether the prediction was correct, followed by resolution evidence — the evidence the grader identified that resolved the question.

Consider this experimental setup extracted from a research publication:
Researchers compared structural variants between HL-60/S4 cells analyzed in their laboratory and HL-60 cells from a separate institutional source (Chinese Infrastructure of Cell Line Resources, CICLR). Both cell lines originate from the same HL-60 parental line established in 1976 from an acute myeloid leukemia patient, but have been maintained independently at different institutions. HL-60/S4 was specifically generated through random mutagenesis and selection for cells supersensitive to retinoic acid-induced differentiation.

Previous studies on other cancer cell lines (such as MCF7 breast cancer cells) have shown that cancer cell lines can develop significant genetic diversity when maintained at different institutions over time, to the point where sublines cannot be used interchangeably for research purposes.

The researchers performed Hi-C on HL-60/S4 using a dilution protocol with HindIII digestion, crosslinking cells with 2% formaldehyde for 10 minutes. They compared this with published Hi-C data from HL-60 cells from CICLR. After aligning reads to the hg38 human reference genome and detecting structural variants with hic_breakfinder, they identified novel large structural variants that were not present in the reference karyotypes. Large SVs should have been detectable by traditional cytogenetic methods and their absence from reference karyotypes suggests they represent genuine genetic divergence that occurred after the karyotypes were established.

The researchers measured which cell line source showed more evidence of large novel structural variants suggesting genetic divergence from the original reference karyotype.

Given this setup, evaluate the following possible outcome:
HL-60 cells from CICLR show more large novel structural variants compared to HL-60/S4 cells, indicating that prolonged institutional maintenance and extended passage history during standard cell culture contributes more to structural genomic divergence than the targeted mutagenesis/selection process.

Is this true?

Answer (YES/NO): YES